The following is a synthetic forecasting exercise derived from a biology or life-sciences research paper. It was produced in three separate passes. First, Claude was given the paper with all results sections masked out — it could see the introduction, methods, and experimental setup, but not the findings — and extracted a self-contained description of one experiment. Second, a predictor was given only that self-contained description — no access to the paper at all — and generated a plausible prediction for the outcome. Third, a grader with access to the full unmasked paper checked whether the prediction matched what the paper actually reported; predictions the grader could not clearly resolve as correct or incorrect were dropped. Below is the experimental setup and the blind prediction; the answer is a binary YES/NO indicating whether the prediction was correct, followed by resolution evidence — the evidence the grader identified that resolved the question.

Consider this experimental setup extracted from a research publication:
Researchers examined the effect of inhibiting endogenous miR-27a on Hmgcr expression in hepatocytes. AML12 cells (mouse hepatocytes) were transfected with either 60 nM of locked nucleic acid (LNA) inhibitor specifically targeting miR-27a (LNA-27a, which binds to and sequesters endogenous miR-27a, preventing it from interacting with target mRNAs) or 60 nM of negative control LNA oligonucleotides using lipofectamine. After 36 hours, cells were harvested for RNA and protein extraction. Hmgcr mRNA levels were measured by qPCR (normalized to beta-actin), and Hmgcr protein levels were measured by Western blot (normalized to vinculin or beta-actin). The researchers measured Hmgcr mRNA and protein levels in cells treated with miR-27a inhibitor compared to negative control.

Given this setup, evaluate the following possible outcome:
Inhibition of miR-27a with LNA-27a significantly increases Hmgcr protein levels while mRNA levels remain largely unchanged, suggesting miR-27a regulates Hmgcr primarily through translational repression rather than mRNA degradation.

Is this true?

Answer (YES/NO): NO